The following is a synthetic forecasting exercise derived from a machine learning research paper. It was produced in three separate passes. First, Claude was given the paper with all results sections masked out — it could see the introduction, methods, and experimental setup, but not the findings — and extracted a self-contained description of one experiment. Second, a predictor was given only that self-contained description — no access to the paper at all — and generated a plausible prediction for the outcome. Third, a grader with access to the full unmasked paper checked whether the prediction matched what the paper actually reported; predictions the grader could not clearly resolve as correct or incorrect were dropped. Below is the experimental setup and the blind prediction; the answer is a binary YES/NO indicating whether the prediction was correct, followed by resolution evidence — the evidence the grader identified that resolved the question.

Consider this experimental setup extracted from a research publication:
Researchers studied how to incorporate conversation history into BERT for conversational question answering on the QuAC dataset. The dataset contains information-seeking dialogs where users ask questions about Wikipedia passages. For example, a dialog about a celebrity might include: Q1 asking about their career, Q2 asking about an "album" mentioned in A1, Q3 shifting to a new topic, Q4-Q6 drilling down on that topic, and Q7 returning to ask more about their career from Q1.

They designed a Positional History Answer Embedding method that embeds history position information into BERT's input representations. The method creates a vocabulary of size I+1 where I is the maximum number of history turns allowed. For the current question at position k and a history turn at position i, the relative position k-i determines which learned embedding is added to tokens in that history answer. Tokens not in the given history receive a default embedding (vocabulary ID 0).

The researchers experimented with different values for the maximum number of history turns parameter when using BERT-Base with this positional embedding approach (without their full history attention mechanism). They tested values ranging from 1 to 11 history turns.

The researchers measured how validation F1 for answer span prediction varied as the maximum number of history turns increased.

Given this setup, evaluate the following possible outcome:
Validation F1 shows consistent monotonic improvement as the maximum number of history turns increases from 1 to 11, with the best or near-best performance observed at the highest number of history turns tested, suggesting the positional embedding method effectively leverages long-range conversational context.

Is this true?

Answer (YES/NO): NO